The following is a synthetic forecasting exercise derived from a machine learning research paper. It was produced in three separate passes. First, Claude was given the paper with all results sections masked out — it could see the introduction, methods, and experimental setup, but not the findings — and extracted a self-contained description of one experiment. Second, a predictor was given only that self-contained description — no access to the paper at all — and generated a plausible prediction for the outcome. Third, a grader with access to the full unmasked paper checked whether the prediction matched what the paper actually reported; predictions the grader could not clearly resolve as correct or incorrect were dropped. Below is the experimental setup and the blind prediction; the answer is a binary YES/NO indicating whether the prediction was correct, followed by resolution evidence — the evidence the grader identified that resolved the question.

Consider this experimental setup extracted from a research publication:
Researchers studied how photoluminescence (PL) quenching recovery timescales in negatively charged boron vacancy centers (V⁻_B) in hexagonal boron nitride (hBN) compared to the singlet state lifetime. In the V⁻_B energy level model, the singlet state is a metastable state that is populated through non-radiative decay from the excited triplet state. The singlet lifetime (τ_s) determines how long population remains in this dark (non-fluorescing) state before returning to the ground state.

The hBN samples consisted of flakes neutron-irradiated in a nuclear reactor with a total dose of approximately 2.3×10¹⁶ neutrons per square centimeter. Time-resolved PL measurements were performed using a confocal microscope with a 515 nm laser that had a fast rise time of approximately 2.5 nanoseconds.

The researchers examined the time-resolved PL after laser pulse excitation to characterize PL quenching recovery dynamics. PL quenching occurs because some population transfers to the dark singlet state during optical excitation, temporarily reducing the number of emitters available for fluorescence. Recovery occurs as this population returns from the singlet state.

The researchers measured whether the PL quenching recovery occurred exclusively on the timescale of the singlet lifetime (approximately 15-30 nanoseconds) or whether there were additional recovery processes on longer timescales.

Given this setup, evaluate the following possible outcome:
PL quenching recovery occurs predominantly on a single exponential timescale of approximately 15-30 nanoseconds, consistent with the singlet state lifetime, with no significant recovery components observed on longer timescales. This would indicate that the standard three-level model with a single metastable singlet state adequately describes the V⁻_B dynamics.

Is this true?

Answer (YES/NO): NO